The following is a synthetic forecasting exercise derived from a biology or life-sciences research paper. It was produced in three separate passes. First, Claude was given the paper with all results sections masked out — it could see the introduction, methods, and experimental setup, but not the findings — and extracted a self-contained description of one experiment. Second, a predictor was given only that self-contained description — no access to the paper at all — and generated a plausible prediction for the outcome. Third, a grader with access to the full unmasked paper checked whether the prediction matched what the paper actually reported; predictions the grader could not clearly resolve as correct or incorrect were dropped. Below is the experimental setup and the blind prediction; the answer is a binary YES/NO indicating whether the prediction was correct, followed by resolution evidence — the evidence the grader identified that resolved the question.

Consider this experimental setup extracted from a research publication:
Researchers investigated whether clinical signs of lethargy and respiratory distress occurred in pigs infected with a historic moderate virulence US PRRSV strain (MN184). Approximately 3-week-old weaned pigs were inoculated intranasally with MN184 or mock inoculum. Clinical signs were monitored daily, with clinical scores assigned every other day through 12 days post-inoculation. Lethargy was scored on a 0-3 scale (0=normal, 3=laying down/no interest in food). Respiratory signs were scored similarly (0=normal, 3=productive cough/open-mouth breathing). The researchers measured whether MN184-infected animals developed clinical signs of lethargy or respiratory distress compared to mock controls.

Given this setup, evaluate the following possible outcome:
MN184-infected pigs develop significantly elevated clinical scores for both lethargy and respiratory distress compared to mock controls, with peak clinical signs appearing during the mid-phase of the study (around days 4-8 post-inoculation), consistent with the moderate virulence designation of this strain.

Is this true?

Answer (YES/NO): NO